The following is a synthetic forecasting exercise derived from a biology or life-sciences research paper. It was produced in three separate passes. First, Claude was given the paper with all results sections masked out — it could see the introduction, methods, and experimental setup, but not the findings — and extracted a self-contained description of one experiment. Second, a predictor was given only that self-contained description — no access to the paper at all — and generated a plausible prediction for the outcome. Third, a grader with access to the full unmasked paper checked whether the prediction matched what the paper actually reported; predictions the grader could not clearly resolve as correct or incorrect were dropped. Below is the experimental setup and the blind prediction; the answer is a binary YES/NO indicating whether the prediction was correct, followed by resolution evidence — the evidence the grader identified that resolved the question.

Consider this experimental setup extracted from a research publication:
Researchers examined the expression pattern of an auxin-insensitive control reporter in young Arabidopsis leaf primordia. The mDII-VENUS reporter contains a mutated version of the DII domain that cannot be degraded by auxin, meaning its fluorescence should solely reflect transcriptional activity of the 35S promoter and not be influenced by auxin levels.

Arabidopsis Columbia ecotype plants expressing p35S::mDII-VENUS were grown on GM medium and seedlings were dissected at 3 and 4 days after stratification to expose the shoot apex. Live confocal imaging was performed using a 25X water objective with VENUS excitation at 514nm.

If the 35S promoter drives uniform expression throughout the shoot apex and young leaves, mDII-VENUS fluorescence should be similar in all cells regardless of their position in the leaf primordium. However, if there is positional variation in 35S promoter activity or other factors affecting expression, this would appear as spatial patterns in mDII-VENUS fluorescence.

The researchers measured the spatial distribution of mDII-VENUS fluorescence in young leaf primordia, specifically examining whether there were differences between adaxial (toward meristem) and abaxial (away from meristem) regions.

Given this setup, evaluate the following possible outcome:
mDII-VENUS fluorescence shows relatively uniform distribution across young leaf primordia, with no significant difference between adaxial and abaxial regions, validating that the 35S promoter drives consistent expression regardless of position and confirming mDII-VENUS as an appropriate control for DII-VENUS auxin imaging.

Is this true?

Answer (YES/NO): NO